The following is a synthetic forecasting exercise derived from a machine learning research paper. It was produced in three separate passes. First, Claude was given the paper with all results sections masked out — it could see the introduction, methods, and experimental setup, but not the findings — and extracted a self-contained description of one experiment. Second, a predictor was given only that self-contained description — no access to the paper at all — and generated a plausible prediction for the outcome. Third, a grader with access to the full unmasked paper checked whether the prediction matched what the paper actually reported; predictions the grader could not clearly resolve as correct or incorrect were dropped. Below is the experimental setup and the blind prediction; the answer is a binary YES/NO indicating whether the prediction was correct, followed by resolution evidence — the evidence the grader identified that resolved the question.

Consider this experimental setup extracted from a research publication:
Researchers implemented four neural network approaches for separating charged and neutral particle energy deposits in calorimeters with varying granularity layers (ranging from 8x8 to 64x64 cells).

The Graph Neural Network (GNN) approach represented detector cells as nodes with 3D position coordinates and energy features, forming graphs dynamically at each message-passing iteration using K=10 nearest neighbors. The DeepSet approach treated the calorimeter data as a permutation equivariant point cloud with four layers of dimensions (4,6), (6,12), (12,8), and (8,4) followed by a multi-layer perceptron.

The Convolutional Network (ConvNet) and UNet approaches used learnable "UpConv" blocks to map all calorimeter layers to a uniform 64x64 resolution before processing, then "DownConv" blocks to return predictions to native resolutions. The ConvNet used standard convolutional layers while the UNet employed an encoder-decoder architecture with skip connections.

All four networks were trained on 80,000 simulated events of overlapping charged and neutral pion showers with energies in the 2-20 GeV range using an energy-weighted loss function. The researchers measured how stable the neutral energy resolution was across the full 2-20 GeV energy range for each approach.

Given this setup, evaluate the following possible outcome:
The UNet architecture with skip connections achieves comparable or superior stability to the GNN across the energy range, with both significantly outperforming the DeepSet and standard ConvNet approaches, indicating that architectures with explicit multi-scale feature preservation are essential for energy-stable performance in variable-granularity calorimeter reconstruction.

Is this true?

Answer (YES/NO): NO